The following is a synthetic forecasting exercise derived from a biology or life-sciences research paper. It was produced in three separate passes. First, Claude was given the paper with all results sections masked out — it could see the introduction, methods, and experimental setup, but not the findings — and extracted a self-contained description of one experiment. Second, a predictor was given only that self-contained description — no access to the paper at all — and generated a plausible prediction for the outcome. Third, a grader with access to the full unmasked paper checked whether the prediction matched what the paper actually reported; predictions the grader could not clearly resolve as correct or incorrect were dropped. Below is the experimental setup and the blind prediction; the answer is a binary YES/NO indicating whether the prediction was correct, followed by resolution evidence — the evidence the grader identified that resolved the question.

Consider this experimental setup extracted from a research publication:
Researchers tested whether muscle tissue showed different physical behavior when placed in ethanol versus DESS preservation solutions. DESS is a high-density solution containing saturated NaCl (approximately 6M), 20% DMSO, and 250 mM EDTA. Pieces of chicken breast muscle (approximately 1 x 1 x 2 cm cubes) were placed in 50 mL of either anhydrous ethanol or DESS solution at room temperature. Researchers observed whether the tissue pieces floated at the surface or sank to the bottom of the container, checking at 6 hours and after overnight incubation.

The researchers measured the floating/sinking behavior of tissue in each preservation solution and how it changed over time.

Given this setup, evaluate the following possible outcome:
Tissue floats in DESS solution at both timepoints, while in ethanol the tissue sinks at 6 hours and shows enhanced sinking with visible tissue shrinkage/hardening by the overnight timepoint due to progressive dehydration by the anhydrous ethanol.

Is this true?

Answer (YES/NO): NO